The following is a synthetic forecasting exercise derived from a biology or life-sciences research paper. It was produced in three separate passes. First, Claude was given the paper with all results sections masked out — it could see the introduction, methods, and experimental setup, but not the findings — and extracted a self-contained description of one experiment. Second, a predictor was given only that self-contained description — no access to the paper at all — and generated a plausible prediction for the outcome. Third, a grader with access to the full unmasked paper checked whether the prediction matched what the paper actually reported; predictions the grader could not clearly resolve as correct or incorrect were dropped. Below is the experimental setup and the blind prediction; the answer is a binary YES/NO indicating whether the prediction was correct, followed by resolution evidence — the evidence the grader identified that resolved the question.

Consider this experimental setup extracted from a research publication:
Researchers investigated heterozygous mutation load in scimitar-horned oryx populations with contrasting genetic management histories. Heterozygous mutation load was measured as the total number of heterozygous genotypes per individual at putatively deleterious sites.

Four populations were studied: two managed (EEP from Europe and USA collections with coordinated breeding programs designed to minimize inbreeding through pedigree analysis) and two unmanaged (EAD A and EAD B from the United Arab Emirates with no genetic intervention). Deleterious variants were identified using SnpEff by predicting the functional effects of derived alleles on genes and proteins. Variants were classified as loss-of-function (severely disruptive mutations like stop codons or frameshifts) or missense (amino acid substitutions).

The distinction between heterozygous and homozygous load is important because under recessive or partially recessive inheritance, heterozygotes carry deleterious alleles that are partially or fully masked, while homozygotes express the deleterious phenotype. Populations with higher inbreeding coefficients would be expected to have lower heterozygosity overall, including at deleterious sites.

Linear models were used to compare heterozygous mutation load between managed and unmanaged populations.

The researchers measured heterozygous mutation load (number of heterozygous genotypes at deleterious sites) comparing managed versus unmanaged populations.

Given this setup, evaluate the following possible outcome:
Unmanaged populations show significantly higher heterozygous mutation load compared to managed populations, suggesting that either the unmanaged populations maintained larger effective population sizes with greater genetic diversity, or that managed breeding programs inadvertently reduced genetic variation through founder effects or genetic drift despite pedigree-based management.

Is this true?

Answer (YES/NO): NO